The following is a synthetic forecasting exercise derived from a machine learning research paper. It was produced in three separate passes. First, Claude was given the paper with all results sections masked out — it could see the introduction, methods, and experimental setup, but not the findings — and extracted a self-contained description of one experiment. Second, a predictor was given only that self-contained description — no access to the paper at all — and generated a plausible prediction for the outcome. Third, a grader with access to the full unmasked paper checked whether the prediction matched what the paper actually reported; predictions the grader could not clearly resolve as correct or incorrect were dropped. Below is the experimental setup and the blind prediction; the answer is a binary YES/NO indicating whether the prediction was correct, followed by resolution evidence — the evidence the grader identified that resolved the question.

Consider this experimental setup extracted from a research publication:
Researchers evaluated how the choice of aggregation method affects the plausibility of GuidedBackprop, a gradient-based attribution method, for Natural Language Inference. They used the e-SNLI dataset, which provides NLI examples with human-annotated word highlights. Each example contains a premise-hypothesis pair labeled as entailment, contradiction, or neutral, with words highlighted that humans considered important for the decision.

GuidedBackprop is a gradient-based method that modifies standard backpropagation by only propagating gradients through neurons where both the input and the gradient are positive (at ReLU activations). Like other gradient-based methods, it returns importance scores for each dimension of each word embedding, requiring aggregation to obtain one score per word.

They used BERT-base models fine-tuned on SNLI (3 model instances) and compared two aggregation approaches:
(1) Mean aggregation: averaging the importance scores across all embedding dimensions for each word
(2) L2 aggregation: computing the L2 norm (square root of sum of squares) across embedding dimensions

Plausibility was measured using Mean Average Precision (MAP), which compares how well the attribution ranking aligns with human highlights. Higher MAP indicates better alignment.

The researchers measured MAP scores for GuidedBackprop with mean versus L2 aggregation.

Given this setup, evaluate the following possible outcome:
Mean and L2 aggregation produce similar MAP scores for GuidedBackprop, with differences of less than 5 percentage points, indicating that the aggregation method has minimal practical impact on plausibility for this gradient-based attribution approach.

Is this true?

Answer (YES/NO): NO